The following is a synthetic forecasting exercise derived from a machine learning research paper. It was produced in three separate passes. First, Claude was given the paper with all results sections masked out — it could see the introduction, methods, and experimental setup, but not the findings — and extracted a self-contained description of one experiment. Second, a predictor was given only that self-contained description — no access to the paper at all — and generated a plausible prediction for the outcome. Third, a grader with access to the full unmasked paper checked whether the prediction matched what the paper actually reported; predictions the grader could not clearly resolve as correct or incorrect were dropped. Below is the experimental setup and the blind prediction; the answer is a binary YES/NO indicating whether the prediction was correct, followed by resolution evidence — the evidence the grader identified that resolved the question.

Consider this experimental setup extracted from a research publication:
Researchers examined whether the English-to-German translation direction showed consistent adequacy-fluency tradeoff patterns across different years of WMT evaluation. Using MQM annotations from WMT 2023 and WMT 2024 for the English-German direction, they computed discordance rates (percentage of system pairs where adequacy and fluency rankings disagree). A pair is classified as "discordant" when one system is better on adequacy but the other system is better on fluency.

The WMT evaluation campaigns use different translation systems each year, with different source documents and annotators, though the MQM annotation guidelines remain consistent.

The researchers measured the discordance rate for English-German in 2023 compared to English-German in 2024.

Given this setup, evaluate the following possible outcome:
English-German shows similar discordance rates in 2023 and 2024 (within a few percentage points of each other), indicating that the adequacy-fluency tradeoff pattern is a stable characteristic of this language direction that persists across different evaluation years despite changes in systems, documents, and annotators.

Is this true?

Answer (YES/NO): YES